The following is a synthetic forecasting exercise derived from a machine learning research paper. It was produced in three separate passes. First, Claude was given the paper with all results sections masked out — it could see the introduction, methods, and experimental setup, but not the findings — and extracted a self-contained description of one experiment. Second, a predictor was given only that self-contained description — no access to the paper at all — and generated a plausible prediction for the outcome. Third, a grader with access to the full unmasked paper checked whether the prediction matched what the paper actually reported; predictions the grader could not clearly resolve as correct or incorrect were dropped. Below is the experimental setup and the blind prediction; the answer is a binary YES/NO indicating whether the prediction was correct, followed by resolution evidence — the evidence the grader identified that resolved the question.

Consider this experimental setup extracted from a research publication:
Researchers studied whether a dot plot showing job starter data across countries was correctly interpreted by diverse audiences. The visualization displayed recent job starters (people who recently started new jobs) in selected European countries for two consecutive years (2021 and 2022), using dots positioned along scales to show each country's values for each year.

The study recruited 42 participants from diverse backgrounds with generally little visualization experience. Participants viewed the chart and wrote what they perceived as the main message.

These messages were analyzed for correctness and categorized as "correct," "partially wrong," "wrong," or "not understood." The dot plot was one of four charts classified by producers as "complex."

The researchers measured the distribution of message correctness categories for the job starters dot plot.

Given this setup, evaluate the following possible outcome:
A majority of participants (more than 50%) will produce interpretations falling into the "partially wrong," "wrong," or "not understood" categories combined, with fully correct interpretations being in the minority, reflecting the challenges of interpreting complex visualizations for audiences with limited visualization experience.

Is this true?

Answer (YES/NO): NO